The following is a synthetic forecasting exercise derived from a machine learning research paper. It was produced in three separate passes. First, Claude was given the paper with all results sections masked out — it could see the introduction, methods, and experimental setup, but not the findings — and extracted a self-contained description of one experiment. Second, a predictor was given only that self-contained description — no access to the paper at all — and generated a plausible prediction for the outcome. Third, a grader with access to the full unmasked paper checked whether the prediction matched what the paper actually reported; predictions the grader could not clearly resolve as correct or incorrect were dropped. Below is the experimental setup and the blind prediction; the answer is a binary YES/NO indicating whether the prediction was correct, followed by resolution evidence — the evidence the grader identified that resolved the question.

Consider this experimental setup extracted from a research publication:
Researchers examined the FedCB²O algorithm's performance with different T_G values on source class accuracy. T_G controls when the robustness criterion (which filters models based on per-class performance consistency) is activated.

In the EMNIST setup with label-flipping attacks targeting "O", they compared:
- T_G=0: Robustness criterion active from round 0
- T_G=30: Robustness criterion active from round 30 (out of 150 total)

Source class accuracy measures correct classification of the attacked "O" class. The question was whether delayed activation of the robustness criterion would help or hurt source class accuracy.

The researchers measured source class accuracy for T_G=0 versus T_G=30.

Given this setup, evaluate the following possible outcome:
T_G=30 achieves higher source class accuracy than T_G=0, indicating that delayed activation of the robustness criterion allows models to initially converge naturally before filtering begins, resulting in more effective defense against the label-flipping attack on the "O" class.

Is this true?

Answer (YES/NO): YES